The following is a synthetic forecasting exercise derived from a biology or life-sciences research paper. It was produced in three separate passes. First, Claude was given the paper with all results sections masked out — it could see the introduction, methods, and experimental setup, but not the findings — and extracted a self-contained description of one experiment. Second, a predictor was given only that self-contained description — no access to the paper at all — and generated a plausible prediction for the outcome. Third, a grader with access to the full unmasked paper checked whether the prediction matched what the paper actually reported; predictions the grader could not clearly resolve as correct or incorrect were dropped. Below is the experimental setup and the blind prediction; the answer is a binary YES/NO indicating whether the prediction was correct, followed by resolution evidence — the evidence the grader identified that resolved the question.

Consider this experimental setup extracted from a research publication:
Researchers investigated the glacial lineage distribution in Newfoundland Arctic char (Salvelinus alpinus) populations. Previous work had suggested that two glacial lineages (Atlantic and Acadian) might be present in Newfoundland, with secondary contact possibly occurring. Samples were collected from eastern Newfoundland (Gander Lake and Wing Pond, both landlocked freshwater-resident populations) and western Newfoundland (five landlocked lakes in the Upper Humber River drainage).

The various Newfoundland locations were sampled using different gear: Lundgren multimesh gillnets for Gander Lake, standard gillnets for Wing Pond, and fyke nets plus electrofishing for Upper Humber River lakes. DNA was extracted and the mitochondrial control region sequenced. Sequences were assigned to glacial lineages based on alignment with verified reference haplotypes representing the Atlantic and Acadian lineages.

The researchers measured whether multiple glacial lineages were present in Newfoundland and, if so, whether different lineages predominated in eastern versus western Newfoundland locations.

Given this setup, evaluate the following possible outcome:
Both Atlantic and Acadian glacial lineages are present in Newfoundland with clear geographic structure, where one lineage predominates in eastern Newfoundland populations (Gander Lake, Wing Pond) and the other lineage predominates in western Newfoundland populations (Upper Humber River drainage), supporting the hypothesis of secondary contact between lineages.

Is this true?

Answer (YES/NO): NO